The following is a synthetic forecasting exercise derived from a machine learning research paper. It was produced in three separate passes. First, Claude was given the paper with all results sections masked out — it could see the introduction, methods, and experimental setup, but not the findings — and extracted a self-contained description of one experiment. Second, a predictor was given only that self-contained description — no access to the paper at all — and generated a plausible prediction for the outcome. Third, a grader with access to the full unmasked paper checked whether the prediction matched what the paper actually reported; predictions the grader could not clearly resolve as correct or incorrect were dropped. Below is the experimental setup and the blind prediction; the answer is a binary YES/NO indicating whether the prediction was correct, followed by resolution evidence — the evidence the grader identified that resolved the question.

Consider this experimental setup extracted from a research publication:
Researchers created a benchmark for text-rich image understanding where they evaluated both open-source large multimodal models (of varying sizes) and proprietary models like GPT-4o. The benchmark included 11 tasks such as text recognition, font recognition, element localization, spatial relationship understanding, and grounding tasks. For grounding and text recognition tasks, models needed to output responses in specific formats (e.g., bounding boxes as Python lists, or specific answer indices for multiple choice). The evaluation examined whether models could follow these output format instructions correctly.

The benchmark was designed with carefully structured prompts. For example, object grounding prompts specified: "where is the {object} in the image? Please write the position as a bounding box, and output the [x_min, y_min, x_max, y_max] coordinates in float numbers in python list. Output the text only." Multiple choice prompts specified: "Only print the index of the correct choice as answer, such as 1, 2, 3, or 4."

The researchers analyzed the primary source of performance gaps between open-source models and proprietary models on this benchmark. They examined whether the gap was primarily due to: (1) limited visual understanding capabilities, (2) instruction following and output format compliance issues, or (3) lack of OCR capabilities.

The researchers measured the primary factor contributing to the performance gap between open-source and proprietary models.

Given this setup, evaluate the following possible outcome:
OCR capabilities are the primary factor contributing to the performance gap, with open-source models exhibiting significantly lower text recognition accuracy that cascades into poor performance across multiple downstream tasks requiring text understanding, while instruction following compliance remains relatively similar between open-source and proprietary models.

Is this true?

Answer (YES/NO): NO